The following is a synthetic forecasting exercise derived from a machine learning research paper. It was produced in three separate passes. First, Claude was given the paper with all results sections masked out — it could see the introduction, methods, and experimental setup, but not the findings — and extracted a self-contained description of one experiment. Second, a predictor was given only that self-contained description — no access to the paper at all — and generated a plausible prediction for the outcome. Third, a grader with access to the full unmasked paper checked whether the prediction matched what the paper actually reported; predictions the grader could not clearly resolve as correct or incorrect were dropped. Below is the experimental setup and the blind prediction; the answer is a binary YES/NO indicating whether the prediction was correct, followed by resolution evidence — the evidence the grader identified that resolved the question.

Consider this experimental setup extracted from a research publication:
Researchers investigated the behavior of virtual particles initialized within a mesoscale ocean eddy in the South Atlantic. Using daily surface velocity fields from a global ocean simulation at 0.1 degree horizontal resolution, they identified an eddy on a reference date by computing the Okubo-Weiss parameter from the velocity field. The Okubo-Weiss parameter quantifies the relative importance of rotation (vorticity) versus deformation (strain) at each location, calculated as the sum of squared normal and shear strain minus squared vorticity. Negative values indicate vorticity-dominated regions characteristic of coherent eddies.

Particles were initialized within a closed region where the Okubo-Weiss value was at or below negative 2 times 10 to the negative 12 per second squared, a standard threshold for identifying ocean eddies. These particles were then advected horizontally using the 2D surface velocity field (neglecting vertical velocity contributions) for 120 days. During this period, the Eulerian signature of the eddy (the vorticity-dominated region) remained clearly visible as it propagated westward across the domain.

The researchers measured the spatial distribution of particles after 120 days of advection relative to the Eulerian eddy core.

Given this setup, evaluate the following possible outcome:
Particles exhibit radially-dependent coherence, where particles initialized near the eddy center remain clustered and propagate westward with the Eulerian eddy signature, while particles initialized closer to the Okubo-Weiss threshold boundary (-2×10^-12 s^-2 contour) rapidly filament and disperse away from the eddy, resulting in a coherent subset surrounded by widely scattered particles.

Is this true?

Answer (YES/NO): NO